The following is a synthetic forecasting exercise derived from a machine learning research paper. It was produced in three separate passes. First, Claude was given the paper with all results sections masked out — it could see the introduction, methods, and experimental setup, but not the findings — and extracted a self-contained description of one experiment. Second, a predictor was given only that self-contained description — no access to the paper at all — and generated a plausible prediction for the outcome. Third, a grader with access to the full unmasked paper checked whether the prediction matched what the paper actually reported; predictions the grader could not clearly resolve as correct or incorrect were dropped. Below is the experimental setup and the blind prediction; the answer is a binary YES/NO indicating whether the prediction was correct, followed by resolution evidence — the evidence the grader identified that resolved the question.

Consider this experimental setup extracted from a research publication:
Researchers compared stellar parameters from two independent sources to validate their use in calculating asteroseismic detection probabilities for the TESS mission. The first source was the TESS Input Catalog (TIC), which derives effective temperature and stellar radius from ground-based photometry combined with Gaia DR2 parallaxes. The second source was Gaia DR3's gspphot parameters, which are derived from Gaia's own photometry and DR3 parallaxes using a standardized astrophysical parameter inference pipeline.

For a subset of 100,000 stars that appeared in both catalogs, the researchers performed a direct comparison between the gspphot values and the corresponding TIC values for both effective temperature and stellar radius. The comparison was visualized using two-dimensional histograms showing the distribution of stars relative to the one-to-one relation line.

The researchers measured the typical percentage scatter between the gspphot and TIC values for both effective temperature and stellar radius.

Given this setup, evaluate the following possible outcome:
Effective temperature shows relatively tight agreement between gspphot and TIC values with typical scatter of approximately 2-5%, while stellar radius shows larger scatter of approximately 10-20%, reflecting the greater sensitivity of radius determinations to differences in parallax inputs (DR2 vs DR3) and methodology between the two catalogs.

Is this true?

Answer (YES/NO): NO